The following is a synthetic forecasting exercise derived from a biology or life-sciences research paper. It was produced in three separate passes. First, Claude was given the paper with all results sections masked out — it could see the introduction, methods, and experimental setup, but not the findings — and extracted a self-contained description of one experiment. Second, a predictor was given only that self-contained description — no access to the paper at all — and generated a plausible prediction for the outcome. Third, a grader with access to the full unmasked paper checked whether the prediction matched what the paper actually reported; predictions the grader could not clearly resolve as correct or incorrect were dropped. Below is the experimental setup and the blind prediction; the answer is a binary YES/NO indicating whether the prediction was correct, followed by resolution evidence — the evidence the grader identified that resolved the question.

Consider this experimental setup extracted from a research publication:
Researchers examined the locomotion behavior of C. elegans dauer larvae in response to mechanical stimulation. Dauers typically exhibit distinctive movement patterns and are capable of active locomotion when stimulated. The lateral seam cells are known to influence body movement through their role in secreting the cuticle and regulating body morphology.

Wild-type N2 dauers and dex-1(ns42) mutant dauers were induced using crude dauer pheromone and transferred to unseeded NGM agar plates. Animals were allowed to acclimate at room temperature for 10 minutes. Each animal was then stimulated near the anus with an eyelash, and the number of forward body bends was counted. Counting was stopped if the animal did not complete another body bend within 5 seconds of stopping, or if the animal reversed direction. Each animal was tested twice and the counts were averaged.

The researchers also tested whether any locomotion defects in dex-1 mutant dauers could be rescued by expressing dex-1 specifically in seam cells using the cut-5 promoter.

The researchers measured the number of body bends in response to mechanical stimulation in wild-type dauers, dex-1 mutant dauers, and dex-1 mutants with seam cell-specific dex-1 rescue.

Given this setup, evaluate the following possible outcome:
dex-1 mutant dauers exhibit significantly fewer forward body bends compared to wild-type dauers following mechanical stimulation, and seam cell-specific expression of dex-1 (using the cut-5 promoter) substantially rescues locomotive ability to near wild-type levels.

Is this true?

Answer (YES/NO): YES